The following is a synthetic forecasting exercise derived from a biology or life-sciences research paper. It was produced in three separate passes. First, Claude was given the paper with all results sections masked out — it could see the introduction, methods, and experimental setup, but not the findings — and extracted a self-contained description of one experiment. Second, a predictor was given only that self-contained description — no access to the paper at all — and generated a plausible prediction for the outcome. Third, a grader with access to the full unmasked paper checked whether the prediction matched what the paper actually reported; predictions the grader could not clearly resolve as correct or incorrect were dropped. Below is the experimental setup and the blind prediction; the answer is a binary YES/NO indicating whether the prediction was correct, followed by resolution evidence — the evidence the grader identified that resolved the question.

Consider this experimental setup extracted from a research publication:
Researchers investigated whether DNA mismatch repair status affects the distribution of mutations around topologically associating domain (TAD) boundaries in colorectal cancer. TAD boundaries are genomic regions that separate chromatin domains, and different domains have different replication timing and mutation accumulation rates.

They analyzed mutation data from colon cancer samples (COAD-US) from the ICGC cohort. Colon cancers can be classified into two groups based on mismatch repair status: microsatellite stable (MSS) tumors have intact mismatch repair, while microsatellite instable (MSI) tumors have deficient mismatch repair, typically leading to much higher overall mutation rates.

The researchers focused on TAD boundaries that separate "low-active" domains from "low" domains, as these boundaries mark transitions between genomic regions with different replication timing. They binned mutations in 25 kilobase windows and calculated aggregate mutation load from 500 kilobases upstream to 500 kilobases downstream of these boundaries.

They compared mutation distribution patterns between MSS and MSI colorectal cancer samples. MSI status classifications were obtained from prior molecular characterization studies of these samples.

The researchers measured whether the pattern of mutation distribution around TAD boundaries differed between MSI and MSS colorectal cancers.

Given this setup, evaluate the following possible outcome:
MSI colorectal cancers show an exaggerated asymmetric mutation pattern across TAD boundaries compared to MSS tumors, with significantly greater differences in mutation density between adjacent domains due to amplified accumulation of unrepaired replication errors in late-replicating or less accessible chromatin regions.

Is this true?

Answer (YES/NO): NO